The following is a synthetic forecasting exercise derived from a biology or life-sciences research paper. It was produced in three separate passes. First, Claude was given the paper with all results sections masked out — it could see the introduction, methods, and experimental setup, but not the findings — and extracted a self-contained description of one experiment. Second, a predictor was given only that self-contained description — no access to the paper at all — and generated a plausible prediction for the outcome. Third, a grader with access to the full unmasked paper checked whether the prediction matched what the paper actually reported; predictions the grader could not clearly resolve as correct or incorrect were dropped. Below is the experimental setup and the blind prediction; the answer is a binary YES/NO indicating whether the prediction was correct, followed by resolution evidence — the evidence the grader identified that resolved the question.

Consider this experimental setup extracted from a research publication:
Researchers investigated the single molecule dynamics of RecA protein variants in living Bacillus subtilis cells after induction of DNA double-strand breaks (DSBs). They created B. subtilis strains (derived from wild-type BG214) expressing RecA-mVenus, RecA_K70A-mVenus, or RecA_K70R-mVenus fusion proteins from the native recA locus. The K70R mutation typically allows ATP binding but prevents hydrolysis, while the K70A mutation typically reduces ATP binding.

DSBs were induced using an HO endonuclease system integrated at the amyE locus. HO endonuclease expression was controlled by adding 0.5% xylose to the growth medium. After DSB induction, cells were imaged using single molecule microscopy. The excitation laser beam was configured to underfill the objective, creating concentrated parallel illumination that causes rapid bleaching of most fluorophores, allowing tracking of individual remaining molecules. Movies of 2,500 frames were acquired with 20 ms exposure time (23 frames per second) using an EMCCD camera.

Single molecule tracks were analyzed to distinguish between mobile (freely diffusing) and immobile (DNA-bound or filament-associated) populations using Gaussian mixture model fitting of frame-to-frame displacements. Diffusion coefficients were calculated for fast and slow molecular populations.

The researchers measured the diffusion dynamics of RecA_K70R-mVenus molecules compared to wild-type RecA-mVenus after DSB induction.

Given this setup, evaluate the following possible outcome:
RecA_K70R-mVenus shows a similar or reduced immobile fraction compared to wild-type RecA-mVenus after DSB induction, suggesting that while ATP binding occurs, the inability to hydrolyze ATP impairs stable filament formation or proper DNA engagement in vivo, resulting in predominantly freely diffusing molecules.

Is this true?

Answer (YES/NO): YES